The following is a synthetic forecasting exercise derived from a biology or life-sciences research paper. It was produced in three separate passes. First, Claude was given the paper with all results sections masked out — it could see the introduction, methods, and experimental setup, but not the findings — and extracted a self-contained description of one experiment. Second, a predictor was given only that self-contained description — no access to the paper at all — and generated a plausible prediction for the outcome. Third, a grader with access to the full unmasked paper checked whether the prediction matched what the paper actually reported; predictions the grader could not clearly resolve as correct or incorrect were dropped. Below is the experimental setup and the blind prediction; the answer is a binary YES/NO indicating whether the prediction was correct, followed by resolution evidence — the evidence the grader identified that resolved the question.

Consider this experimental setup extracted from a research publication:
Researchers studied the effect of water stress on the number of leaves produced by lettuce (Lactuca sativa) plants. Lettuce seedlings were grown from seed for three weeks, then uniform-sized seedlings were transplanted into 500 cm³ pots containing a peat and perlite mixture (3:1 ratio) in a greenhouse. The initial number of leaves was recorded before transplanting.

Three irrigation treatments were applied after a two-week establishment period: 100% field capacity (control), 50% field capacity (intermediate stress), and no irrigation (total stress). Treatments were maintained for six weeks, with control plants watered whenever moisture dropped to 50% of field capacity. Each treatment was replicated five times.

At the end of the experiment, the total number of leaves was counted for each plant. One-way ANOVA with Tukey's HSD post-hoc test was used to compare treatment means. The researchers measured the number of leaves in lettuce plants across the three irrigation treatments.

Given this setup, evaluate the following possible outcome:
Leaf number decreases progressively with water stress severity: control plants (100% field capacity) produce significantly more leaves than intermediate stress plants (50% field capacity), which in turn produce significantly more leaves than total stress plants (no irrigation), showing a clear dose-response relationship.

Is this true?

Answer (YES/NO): NO